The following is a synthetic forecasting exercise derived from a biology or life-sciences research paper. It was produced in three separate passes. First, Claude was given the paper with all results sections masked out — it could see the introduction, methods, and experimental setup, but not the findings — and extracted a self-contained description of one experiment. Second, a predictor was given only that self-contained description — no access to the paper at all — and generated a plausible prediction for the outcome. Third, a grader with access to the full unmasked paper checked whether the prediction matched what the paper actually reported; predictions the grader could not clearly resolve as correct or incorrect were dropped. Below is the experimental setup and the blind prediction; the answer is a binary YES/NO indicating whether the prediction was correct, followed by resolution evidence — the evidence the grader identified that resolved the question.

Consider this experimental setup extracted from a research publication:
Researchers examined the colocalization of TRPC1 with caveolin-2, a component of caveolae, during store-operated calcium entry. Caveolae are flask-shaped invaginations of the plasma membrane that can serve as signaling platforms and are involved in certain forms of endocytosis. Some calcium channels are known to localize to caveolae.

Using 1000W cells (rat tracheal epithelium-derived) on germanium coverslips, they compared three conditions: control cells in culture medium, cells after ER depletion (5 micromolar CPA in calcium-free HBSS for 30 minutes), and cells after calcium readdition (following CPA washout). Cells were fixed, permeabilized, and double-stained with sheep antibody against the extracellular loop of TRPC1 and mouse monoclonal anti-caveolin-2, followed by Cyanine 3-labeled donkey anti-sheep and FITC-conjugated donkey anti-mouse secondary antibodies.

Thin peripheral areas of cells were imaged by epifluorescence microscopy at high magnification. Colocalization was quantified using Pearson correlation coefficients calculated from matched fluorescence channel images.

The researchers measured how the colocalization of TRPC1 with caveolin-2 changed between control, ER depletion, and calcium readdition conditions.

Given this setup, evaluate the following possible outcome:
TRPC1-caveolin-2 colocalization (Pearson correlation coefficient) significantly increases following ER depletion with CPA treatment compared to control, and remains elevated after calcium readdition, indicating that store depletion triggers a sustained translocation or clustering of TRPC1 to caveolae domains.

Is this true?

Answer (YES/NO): NO